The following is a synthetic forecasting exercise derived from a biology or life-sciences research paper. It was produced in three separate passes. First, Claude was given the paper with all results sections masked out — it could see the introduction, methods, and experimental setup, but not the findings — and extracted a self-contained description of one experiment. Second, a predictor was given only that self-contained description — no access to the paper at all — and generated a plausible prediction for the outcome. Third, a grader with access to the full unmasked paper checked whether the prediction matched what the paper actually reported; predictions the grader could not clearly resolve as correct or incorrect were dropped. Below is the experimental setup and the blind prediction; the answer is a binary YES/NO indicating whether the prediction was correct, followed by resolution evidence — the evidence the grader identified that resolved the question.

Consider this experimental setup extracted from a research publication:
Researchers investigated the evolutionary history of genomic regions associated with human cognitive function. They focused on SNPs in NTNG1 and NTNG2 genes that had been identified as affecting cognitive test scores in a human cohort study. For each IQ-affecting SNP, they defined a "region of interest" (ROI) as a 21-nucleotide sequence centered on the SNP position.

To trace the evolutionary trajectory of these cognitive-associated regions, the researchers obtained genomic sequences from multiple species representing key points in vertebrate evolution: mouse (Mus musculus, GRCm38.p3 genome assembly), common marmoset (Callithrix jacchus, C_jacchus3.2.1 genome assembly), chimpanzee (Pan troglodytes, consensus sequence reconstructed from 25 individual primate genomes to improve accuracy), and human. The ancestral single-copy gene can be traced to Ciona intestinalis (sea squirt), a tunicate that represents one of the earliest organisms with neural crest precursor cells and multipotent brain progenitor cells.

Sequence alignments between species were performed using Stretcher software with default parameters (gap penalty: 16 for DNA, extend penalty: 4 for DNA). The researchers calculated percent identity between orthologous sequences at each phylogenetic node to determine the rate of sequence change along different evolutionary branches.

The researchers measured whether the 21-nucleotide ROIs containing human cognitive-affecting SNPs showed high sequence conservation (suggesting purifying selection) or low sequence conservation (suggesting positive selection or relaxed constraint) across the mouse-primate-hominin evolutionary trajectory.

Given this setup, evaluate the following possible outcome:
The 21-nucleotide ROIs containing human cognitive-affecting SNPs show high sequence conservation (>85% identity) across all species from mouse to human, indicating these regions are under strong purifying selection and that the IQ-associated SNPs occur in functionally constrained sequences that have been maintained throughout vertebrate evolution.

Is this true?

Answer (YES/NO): NO